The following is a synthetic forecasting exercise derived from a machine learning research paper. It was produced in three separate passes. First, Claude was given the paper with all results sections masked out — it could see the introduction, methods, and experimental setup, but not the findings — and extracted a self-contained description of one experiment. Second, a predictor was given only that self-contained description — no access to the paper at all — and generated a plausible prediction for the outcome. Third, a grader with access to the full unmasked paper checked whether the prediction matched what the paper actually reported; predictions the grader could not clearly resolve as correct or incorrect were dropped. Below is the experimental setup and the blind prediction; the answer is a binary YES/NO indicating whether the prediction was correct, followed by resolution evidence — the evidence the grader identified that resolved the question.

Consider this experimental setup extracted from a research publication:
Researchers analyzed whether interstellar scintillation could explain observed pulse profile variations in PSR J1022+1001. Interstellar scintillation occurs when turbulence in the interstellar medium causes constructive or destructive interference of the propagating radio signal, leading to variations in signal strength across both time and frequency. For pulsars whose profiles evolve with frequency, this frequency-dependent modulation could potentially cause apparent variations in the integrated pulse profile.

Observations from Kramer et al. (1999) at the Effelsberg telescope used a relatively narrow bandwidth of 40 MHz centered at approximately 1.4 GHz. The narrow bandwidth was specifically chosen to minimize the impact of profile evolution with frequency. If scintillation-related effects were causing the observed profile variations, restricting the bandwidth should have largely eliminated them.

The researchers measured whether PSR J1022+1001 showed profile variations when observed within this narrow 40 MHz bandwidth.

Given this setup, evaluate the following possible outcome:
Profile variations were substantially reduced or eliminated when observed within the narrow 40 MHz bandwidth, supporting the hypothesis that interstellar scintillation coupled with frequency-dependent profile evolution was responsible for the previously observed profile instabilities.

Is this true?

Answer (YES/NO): NO